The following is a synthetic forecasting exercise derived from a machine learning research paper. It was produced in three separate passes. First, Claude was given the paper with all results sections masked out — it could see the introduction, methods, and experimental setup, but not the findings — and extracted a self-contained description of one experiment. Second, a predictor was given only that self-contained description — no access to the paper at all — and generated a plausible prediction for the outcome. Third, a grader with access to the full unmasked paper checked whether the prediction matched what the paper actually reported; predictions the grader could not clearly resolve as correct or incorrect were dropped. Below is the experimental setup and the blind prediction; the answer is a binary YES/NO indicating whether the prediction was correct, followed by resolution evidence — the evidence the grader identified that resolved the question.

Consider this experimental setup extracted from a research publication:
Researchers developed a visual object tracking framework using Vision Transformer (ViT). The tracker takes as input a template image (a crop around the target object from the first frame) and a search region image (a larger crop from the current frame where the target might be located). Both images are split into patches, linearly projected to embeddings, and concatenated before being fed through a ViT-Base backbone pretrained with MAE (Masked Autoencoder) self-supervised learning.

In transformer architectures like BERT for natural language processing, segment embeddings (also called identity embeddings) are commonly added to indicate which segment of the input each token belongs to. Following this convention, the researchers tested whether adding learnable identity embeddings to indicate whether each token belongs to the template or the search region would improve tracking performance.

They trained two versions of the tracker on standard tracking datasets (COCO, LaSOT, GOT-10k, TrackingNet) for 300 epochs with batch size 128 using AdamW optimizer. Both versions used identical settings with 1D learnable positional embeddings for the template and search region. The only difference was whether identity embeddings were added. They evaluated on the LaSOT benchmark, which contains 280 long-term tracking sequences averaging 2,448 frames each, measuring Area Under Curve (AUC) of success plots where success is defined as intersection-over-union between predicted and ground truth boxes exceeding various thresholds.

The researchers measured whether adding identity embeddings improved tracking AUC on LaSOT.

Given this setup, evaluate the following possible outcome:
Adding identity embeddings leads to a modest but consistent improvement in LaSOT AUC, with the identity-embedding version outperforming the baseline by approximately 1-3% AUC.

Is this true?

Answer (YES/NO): NO